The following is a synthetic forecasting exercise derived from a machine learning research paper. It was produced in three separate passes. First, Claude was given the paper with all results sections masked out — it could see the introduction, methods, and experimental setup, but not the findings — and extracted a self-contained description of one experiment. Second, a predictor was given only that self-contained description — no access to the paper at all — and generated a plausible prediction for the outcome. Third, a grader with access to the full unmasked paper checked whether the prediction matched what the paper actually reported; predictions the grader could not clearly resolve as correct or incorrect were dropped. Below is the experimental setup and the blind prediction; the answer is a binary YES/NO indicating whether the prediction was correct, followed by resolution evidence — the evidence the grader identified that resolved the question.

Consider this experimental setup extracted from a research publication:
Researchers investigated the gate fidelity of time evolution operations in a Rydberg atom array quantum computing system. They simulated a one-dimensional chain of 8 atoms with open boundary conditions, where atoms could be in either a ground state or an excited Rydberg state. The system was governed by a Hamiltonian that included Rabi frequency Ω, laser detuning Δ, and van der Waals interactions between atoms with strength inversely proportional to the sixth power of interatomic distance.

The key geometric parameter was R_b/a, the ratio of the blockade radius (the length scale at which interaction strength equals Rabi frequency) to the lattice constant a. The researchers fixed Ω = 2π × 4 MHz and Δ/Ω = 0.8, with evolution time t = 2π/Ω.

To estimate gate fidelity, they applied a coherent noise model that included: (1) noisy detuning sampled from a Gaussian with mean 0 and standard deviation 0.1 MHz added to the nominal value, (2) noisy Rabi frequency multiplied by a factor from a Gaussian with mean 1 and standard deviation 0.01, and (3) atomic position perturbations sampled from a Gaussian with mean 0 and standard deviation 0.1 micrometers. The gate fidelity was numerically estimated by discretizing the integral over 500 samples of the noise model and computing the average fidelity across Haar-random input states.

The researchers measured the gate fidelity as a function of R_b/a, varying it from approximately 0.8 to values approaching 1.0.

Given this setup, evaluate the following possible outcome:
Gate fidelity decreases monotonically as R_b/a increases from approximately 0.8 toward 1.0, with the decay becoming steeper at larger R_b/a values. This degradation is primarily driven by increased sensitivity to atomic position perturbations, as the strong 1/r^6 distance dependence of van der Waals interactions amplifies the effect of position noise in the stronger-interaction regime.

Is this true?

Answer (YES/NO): YES